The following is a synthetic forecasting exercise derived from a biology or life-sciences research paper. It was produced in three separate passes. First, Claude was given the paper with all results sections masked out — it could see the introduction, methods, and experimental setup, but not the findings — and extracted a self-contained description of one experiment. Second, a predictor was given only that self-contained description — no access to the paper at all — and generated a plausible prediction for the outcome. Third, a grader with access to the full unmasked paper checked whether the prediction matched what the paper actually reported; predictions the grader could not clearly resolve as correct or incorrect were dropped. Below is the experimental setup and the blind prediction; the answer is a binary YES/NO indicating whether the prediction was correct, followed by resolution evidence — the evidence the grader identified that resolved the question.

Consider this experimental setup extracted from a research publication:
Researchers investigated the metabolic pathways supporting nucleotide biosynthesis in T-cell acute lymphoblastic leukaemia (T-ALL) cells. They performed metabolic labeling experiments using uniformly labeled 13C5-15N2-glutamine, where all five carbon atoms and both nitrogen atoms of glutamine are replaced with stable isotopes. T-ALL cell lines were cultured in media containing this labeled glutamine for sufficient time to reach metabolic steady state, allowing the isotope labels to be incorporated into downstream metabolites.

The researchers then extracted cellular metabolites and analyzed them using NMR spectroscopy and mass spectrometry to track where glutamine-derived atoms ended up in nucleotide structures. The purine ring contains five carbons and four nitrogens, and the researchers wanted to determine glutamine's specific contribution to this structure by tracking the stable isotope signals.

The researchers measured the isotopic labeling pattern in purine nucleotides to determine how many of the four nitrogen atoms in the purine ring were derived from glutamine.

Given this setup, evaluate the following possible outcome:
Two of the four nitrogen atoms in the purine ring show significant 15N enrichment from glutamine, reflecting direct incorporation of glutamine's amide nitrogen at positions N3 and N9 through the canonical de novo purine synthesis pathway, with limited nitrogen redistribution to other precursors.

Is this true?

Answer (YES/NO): NO